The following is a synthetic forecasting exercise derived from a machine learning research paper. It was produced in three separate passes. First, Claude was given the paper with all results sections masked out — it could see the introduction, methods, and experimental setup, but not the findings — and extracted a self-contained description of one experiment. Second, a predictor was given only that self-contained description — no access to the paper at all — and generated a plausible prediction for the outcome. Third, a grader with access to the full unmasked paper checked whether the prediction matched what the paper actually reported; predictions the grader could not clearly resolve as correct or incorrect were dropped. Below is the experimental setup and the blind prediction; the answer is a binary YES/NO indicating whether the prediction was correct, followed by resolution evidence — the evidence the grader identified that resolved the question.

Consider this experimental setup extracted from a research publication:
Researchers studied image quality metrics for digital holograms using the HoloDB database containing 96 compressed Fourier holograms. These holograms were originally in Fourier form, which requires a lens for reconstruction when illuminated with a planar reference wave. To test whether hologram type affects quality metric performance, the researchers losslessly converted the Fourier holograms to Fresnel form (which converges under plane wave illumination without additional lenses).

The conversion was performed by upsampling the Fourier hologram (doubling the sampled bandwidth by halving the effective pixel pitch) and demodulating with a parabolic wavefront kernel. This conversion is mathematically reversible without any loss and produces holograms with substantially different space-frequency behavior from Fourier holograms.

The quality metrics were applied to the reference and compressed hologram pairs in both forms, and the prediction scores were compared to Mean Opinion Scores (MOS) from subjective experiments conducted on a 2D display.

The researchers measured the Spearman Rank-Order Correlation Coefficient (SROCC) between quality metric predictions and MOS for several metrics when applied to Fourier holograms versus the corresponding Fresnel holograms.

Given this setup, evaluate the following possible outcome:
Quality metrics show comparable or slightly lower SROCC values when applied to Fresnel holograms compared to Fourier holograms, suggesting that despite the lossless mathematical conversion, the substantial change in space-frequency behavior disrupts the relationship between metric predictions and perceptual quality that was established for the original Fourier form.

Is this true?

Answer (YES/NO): NO